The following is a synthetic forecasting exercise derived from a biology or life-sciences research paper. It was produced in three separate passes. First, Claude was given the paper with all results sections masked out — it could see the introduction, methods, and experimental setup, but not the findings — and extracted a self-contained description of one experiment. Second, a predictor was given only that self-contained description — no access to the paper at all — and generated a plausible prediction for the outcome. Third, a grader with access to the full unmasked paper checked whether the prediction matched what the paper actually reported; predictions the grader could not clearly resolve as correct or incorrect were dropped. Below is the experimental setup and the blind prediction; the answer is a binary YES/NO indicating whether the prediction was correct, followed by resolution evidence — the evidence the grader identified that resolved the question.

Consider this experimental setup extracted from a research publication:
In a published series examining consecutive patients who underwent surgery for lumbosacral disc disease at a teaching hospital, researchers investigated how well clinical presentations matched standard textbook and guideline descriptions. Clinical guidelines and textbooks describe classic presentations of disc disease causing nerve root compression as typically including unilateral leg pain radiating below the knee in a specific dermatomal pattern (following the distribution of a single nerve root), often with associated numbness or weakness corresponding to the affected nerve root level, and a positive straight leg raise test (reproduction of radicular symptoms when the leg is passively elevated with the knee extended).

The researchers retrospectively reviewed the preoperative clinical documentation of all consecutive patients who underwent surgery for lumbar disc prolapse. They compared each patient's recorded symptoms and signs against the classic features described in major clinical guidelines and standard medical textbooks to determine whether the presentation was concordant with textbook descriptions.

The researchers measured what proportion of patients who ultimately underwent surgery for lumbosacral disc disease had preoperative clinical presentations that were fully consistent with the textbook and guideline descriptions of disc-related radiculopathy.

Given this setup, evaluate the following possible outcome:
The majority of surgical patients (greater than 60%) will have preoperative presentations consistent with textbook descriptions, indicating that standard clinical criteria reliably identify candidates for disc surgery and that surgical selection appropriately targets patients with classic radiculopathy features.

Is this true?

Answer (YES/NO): NO